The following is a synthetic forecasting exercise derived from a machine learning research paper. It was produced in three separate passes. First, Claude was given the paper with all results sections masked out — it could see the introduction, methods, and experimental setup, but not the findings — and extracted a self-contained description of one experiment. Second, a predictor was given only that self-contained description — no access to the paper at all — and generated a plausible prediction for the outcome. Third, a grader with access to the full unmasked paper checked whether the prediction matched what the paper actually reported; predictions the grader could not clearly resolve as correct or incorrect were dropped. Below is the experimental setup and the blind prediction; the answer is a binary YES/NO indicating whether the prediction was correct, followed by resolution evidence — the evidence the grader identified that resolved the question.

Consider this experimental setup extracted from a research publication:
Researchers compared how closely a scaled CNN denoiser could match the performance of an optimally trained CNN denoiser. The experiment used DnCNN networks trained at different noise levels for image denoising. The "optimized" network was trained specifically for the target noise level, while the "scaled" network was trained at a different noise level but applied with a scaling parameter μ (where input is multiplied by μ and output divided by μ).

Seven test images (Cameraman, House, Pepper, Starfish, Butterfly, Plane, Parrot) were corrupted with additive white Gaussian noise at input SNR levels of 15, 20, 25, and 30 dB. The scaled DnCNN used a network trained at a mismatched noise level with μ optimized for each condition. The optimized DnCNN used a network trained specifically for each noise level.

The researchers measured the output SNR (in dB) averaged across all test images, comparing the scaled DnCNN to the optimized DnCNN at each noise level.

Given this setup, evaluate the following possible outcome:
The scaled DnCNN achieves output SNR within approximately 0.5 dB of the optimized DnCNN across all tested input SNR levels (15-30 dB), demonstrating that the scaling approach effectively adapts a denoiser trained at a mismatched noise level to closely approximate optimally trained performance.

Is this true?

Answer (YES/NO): YES